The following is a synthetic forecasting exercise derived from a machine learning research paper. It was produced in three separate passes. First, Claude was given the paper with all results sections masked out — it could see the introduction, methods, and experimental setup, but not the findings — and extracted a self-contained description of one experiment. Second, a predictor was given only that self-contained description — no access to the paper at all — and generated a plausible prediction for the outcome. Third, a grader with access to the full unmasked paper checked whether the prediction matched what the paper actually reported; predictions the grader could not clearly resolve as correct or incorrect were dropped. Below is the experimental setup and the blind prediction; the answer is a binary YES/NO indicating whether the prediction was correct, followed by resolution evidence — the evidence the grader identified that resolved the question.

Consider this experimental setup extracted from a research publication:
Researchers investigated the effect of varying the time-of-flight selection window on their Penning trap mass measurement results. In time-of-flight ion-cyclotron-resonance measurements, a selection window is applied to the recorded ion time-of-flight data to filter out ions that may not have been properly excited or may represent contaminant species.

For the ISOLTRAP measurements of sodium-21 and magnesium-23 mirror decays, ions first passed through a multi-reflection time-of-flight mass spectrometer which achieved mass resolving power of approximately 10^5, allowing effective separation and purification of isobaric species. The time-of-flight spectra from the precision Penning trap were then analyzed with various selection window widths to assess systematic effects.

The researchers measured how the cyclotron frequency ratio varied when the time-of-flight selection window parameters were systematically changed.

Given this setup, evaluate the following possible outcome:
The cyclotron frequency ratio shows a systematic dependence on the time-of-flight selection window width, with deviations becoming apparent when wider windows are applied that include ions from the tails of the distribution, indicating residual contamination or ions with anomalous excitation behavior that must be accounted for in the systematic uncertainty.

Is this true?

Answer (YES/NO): NO